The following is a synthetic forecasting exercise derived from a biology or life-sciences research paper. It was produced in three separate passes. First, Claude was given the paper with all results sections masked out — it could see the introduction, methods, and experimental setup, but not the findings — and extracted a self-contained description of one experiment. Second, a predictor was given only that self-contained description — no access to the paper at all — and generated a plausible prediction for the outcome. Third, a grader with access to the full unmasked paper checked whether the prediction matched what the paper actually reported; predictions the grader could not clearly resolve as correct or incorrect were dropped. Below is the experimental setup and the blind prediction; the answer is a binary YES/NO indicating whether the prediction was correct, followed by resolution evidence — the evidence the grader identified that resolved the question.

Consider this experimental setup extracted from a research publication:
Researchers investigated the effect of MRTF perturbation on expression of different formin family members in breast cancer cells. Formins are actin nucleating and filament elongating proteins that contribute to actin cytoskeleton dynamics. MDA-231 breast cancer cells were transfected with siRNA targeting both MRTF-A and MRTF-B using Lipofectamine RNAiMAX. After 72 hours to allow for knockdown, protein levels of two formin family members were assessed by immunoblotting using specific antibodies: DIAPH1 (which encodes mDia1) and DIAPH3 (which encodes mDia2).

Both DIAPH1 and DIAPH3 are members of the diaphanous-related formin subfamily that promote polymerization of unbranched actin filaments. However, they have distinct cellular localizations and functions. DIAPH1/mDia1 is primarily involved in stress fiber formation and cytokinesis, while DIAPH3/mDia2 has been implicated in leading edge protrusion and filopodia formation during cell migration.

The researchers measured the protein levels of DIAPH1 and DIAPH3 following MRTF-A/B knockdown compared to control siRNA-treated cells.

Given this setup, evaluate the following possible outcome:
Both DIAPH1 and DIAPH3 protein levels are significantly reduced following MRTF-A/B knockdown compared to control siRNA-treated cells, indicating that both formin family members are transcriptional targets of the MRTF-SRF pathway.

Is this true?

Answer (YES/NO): NO